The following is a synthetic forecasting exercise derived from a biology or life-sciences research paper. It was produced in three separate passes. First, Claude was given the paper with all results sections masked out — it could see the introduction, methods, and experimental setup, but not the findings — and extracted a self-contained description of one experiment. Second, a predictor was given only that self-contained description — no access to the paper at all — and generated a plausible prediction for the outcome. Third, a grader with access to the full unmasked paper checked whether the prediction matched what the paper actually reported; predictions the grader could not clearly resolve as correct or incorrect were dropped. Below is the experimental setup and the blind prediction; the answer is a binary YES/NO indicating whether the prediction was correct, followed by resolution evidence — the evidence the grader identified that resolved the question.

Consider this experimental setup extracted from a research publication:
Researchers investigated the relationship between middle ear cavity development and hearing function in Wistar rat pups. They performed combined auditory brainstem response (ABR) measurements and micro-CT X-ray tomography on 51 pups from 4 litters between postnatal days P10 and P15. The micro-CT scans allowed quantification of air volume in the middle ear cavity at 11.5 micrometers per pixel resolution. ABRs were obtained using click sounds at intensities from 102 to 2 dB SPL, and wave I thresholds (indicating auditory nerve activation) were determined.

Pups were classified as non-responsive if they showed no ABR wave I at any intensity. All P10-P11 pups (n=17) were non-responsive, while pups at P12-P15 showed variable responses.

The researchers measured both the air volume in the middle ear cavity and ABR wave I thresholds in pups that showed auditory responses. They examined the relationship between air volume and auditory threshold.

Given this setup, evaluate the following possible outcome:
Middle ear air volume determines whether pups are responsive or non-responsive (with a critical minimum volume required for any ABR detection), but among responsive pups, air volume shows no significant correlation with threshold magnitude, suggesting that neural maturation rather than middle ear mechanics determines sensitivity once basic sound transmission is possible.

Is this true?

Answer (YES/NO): NO